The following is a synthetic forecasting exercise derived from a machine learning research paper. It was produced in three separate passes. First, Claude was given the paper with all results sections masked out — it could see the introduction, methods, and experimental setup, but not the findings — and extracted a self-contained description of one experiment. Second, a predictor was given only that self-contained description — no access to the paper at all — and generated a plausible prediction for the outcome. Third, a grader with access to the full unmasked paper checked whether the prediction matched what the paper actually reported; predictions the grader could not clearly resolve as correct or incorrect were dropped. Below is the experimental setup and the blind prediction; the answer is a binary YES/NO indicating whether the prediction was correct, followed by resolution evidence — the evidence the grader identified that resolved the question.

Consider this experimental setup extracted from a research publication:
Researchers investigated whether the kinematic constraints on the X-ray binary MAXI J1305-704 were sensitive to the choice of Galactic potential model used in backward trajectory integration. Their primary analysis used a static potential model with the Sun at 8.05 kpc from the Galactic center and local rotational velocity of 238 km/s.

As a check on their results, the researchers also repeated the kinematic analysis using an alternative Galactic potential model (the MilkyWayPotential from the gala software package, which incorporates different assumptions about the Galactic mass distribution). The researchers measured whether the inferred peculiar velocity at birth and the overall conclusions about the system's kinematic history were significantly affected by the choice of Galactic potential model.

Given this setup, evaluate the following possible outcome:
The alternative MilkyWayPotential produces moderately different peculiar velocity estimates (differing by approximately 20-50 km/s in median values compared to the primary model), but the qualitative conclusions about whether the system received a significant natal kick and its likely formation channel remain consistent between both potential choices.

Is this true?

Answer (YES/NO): NO